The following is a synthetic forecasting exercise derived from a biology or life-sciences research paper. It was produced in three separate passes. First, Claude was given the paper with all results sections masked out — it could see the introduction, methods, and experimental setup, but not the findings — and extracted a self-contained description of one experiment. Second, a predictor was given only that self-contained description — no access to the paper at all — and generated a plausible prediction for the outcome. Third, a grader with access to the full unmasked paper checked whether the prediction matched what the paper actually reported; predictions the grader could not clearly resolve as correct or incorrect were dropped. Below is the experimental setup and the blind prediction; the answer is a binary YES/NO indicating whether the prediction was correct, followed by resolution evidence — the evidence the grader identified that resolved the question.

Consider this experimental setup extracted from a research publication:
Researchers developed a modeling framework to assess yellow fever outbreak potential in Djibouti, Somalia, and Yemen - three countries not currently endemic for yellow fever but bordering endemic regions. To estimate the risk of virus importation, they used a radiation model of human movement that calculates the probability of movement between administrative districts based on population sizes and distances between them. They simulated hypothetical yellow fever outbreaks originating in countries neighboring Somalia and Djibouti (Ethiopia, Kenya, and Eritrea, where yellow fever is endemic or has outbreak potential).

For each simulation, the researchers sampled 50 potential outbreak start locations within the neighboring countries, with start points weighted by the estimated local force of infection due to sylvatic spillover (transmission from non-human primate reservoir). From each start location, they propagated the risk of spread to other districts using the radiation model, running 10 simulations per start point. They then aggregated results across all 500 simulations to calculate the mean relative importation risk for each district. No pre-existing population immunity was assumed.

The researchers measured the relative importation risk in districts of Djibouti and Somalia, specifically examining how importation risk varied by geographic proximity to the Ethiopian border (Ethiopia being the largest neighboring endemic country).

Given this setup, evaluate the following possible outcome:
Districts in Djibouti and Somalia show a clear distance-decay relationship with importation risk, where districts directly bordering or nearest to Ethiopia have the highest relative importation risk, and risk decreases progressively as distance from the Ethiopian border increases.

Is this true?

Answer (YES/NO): NO